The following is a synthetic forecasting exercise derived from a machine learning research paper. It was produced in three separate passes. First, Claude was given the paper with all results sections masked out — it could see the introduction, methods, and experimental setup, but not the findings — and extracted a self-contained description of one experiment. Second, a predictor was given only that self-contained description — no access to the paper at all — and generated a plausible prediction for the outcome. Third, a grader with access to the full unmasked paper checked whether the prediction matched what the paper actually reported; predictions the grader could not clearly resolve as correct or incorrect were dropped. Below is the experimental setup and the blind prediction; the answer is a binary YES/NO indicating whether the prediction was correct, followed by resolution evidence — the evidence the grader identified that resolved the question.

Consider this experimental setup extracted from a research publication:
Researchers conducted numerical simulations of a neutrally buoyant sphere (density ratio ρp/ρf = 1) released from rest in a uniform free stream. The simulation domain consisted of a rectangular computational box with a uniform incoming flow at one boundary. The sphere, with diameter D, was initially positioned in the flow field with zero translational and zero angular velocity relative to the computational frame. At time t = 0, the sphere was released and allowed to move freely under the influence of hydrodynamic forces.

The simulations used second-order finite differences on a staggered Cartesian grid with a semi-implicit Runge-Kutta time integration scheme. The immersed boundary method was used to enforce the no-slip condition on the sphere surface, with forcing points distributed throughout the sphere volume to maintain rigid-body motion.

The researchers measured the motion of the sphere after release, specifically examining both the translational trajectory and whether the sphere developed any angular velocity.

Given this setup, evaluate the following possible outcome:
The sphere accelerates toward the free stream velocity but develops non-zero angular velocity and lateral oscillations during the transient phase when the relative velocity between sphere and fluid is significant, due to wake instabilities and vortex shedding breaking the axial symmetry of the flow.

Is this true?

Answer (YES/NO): NO